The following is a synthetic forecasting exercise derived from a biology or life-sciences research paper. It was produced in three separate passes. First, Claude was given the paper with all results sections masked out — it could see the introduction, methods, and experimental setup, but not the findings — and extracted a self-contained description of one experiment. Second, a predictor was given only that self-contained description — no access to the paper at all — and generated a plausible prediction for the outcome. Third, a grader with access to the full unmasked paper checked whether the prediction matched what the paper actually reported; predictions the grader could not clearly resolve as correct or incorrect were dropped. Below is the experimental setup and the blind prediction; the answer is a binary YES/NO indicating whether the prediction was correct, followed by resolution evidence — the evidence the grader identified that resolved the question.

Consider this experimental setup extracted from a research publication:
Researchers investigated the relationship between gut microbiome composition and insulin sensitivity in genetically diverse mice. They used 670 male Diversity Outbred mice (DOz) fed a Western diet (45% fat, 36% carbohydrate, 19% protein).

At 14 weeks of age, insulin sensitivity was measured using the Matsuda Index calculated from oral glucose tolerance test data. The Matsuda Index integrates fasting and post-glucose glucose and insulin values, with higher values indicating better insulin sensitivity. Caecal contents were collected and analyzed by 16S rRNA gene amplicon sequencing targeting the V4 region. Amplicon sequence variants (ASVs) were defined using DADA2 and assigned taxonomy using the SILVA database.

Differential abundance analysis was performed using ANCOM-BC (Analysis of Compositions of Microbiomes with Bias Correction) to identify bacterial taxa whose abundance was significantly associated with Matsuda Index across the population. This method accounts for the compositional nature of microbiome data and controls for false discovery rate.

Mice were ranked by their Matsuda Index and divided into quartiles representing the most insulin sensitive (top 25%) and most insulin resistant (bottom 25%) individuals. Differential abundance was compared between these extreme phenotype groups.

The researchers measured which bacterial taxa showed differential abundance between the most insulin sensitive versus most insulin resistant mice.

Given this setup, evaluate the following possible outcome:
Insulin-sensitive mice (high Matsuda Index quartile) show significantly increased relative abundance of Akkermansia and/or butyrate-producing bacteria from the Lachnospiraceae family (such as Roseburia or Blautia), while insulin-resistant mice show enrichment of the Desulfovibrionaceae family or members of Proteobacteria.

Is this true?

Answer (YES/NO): NO